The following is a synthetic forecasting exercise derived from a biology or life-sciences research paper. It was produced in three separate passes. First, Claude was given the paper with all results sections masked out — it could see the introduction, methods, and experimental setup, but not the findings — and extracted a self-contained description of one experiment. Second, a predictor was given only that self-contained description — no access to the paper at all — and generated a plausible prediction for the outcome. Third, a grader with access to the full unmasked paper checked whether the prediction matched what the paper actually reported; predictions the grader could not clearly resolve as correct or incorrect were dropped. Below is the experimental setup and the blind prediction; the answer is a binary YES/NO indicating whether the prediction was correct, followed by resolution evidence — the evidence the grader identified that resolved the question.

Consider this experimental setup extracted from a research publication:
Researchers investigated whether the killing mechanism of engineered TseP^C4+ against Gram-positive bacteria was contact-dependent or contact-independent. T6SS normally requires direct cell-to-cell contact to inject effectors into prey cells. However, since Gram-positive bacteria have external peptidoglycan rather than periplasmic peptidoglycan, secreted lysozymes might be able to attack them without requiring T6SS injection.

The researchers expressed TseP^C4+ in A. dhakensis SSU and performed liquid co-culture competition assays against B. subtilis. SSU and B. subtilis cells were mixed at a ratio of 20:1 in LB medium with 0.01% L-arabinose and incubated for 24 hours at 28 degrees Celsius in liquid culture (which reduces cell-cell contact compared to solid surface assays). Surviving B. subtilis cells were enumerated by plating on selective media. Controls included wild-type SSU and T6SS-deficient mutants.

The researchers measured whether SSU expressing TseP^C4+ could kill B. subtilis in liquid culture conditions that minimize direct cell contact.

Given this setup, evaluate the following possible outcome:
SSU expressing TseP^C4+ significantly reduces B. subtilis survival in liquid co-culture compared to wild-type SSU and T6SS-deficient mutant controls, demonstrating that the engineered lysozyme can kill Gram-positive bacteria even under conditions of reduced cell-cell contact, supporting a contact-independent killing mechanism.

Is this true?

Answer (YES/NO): YES